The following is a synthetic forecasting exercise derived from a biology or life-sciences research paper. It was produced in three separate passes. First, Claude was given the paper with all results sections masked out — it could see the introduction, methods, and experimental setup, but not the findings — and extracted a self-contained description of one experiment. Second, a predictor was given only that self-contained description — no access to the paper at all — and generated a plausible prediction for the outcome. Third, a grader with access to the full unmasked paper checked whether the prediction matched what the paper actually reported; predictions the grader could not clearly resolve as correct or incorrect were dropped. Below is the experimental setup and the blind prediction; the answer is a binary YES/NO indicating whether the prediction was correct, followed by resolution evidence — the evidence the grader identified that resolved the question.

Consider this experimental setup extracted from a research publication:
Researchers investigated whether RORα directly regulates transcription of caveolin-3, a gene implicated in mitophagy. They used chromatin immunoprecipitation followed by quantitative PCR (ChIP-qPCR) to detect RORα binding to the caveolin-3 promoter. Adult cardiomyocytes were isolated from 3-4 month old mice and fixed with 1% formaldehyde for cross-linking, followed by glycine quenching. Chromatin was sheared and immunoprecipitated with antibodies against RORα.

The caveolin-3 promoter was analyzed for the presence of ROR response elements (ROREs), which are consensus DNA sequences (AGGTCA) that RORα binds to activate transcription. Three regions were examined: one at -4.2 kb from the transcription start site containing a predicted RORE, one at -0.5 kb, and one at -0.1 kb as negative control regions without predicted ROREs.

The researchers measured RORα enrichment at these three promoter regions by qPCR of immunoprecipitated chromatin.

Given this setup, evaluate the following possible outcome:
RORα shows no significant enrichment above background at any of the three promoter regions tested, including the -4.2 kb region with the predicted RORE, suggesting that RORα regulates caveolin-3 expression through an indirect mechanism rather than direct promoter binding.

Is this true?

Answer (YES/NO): NO